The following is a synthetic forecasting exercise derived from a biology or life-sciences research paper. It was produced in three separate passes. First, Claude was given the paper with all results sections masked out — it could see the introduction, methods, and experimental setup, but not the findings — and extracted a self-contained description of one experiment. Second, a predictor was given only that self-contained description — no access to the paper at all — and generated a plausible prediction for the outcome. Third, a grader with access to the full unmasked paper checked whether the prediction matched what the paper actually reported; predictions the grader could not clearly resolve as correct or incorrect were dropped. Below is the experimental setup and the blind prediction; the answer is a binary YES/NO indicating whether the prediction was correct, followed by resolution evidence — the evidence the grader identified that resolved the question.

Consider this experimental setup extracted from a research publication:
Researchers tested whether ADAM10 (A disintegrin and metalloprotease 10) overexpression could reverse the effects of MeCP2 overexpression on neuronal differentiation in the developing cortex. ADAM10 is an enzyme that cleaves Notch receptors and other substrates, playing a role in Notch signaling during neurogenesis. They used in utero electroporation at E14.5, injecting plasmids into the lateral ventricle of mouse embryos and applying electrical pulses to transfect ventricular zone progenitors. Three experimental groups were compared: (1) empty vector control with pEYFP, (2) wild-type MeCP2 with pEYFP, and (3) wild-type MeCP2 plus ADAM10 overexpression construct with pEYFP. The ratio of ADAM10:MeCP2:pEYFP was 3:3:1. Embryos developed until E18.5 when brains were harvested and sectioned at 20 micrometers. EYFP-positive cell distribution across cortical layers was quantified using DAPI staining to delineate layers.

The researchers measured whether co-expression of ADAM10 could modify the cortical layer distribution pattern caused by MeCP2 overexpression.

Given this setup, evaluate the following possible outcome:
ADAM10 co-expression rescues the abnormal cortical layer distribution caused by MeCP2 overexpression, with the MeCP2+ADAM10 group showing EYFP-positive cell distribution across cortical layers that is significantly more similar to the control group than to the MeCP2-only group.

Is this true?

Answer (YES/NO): YES